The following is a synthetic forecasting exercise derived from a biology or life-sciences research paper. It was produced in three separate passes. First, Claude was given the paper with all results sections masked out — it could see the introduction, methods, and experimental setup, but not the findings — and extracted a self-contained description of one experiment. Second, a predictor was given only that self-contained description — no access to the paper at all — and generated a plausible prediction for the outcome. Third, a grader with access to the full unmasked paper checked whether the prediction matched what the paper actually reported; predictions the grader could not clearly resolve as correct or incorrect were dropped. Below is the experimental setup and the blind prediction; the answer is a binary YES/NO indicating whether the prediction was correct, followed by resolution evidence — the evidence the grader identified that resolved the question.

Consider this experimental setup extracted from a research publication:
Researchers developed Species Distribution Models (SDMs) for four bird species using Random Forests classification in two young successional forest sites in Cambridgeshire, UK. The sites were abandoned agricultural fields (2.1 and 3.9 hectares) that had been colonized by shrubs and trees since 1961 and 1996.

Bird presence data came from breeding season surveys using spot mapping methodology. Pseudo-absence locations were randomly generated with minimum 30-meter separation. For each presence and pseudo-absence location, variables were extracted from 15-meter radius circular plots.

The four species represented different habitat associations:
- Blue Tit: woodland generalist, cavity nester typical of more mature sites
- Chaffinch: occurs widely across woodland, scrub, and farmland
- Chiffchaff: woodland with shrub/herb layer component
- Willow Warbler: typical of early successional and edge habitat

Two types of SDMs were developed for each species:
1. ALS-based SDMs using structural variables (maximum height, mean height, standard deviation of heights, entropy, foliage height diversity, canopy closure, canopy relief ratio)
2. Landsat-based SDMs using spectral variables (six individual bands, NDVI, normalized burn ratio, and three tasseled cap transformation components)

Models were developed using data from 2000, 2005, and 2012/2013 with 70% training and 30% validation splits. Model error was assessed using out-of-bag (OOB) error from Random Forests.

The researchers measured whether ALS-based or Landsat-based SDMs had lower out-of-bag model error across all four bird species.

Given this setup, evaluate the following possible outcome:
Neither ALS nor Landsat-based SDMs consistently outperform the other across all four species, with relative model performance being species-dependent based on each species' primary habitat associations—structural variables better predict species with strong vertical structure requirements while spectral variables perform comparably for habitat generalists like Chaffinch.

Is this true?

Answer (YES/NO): NO